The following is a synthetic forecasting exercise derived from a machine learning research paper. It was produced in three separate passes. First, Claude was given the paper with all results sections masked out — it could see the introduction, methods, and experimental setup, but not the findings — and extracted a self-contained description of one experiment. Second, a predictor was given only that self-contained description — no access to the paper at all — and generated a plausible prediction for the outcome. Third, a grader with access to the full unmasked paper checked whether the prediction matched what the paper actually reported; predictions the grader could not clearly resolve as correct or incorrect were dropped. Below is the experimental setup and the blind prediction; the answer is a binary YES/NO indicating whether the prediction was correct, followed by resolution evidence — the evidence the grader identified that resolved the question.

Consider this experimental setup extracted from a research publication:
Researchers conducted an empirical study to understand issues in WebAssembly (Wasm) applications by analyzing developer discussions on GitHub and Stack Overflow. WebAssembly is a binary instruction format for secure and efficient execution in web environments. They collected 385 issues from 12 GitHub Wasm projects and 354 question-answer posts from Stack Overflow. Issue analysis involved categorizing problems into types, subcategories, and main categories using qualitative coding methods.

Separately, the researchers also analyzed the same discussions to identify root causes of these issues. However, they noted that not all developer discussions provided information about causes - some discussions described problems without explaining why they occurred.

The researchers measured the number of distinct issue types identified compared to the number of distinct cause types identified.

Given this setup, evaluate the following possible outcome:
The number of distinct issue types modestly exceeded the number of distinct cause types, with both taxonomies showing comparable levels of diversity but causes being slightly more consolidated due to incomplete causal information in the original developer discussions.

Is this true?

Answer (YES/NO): NO